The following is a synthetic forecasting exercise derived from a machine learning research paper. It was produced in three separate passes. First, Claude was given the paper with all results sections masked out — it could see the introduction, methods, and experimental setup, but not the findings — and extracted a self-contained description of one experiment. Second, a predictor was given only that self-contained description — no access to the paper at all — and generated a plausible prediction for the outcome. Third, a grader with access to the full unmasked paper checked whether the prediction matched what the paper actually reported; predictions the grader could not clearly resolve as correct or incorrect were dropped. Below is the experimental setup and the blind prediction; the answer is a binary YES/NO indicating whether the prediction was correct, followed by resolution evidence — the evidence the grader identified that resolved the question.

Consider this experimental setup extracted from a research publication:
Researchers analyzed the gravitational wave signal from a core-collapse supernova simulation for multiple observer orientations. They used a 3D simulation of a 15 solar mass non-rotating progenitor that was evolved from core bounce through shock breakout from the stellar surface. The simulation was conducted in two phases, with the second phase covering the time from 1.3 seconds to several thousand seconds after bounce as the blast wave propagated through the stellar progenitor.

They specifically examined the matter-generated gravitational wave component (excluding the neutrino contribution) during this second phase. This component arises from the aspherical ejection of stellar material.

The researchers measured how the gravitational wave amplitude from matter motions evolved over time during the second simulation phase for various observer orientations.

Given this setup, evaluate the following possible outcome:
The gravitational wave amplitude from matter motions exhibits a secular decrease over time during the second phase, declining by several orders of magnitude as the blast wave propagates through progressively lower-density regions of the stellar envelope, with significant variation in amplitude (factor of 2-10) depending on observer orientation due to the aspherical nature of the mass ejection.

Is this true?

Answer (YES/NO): NO